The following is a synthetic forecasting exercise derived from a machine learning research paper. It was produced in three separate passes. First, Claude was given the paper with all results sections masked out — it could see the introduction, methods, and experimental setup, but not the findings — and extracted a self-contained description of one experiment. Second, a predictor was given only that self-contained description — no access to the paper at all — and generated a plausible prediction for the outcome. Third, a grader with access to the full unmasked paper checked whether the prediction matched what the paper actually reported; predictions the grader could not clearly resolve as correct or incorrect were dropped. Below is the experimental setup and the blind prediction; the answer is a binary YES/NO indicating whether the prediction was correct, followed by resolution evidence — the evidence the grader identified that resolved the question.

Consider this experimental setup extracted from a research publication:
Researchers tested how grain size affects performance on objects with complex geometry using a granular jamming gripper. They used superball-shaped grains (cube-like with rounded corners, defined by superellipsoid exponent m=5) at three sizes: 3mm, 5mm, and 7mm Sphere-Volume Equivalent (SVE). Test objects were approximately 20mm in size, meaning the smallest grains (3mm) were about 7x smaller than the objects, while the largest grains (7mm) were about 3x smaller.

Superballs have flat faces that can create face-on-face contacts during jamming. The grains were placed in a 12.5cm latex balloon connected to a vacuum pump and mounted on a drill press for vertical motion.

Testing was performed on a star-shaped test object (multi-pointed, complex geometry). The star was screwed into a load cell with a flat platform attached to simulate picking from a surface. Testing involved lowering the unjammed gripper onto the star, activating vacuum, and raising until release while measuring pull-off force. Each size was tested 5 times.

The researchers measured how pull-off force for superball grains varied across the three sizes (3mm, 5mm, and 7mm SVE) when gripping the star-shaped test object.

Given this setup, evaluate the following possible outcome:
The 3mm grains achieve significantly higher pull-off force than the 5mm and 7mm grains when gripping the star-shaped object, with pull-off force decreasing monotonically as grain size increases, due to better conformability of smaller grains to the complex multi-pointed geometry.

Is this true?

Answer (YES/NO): NO